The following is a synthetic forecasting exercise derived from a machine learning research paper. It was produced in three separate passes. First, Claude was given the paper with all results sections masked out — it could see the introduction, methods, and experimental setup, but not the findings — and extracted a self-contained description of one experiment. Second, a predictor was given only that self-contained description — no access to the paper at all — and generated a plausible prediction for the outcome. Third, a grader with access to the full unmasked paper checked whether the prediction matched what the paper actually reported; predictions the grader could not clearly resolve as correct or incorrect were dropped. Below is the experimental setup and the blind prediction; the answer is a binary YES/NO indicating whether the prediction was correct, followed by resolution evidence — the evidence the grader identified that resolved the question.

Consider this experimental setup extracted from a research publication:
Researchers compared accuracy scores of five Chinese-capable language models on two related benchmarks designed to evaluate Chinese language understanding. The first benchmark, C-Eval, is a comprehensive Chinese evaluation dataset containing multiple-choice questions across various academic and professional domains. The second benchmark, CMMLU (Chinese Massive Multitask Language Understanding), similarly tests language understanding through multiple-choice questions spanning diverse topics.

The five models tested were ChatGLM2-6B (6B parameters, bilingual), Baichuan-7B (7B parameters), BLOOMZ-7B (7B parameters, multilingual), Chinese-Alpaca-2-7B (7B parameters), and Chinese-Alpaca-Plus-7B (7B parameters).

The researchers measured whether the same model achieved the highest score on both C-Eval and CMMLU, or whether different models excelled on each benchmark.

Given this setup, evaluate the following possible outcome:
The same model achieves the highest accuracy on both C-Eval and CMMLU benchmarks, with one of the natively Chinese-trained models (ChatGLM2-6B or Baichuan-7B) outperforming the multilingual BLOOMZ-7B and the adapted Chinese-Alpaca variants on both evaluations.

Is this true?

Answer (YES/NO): YES